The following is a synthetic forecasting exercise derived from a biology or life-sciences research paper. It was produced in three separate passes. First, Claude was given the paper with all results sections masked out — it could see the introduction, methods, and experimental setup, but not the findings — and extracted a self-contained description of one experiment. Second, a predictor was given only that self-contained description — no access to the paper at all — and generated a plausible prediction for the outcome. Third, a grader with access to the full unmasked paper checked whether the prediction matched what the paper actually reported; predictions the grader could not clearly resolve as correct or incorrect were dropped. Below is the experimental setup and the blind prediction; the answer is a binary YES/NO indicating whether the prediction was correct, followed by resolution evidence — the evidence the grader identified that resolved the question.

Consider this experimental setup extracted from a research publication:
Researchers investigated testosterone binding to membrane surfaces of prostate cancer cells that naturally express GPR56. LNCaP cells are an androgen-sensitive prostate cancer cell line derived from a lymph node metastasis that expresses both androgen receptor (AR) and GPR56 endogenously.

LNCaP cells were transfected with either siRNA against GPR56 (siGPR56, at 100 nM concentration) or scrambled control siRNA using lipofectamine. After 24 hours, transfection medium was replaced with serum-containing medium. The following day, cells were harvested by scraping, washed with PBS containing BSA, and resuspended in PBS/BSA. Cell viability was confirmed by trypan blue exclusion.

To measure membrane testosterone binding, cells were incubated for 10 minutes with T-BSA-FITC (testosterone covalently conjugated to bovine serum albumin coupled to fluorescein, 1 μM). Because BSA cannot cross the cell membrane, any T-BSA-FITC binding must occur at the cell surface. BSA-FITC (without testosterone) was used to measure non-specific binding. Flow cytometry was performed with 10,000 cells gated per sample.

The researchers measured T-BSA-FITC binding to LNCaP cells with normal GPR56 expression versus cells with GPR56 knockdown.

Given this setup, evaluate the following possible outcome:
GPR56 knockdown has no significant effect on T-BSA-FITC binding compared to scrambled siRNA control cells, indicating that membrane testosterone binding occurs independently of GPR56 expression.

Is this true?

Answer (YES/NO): NO